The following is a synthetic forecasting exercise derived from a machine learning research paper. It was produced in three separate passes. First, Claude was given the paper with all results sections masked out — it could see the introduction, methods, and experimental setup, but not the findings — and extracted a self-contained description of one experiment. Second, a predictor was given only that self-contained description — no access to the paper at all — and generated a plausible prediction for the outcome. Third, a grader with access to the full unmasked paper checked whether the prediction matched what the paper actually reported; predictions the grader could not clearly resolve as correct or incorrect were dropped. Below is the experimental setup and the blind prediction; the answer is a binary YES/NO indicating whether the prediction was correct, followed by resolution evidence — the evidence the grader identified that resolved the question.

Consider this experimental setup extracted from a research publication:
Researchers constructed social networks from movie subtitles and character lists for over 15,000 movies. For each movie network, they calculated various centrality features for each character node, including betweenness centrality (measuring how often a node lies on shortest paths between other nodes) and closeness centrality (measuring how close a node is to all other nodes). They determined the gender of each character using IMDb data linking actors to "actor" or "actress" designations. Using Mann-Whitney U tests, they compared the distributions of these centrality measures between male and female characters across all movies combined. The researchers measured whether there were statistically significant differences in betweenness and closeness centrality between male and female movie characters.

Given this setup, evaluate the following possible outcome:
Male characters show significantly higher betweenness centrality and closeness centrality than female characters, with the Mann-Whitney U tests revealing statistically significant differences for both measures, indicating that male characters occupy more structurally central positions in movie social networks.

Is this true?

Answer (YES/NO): YES